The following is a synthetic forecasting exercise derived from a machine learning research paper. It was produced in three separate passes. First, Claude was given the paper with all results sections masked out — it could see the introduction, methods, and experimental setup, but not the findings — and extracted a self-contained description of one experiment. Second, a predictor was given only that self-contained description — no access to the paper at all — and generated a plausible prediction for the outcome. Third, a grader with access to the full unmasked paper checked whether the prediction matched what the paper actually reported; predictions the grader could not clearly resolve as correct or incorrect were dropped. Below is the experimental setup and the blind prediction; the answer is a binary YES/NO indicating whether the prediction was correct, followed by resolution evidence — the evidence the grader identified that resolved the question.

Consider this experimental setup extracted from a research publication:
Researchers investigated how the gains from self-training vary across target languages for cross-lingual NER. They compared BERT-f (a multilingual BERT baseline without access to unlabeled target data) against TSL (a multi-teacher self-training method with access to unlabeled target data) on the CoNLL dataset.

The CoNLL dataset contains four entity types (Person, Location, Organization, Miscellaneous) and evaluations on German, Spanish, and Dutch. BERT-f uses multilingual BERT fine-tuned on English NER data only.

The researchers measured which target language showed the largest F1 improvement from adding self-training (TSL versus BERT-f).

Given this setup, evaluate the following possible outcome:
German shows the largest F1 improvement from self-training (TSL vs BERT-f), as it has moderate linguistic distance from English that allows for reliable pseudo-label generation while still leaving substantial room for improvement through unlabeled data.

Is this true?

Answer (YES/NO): YES